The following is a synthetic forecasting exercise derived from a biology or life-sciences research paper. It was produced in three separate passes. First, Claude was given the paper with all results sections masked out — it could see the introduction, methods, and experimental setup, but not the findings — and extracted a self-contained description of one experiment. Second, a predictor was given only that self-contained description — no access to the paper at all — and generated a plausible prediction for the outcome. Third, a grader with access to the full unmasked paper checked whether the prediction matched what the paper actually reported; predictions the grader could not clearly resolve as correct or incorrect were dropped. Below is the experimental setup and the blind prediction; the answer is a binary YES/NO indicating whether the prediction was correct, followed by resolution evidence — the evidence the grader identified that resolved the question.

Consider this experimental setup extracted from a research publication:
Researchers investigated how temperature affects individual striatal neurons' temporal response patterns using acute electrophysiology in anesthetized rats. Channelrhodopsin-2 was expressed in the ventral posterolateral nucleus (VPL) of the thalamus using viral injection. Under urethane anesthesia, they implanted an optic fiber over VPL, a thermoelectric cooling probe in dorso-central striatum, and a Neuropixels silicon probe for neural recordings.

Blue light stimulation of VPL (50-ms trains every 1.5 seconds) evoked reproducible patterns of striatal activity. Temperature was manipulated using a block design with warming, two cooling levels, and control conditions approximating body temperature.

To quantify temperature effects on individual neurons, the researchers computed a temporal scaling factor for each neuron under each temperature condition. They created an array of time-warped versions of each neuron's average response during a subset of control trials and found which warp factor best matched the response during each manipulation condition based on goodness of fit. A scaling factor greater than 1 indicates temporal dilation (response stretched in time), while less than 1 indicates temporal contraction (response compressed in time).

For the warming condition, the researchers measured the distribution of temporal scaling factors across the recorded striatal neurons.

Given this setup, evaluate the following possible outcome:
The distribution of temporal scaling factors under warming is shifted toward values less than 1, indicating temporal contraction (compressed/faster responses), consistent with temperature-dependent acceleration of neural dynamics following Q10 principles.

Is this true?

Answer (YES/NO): YES